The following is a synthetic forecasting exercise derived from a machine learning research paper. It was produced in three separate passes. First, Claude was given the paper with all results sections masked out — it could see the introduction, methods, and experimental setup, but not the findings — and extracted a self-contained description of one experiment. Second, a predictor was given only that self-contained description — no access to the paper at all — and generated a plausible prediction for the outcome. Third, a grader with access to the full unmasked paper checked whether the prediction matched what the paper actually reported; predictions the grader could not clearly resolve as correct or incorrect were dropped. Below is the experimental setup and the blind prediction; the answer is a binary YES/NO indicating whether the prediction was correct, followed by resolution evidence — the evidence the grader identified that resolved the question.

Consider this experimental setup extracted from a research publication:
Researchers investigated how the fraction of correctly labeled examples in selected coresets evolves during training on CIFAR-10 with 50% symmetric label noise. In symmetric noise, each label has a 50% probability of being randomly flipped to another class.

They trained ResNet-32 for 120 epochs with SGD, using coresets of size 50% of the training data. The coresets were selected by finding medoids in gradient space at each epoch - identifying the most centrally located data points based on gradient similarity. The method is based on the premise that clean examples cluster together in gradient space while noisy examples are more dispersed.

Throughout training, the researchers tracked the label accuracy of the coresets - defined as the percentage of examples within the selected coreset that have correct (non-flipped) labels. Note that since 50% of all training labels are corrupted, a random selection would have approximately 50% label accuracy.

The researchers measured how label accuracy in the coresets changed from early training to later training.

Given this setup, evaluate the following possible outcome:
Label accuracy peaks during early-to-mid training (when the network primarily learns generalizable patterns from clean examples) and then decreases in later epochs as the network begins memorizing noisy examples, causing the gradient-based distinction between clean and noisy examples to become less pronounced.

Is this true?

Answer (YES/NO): NO